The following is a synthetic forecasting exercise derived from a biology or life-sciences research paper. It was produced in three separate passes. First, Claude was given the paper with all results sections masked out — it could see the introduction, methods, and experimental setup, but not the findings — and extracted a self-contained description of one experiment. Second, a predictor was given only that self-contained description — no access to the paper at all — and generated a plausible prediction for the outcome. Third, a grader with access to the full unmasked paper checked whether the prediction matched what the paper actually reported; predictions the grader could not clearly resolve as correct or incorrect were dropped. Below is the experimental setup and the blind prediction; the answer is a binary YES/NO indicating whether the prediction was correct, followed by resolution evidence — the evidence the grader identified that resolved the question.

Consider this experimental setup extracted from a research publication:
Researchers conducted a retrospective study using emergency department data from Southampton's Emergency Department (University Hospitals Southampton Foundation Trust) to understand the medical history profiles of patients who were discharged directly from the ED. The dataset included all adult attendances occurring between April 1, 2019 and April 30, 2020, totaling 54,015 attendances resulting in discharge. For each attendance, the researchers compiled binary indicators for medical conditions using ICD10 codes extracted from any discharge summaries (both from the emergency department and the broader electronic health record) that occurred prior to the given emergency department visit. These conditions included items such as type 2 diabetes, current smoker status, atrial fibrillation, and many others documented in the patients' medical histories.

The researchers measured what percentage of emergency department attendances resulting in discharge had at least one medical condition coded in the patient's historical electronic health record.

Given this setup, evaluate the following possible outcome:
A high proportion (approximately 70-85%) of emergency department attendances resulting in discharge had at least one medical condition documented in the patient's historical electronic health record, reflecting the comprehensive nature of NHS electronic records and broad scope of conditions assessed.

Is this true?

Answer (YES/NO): NO